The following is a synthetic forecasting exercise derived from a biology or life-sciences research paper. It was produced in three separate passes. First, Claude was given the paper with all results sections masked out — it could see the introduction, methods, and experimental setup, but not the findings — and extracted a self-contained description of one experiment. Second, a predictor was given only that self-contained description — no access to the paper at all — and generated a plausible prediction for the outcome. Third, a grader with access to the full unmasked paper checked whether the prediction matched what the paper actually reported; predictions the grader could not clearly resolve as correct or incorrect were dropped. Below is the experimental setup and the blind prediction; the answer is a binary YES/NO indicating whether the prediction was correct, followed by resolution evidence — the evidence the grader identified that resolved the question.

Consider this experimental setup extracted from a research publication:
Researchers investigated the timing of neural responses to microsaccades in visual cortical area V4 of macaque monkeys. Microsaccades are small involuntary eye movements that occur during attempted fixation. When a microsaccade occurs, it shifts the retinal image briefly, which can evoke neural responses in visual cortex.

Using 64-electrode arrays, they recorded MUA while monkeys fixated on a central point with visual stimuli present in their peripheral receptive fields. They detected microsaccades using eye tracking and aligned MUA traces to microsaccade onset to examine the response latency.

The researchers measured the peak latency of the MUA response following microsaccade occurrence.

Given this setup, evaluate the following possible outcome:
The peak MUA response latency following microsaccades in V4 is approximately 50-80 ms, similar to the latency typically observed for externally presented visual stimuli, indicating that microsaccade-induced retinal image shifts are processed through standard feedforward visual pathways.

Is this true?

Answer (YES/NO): NO